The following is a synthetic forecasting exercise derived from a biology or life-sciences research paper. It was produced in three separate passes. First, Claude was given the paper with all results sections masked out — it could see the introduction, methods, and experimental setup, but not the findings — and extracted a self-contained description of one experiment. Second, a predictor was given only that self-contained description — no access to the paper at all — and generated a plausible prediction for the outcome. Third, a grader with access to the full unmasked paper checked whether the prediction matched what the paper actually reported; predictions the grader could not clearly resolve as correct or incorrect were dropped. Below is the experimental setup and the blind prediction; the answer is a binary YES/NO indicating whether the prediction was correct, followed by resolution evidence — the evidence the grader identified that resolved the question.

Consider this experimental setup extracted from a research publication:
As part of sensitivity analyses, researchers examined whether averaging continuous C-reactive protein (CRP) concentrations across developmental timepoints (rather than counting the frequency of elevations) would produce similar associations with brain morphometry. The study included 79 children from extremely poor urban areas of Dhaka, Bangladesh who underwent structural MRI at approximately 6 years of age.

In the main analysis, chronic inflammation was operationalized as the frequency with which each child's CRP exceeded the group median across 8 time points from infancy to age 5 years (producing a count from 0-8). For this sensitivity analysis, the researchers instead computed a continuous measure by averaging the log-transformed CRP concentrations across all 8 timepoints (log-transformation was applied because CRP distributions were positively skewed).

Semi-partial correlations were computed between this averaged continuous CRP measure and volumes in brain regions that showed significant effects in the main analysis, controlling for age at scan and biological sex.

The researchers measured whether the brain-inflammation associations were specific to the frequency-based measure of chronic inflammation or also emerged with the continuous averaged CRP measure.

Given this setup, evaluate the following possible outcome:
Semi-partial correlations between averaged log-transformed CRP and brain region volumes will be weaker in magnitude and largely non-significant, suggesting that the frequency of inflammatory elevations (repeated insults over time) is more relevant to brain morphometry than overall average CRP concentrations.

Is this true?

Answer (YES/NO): YES